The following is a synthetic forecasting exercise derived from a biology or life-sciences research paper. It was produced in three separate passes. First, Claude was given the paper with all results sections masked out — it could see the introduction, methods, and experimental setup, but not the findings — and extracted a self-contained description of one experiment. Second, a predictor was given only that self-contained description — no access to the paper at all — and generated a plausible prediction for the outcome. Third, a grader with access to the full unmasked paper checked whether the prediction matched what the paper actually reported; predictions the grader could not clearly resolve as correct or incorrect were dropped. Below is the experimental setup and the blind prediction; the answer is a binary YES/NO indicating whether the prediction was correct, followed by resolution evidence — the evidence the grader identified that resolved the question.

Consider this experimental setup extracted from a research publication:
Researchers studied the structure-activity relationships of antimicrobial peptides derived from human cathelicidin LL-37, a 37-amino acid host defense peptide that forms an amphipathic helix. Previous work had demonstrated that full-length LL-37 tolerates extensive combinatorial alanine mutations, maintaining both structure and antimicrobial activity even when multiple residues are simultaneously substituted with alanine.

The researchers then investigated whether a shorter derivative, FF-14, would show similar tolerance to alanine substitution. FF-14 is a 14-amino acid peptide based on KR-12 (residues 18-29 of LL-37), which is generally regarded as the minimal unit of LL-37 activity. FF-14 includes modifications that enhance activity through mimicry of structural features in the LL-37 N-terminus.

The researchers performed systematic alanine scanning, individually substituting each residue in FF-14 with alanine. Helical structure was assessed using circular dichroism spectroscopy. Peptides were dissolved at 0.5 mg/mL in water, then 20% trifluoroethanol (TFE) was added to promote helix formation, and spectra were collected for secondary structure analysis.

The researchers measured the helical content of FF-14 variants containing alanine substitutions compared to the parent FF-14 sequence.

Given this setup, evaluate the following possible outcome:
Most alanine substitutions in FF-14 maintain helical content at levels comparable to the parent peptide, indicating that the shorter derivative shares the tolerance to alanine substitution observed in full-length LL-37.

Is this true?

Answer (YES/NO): NO